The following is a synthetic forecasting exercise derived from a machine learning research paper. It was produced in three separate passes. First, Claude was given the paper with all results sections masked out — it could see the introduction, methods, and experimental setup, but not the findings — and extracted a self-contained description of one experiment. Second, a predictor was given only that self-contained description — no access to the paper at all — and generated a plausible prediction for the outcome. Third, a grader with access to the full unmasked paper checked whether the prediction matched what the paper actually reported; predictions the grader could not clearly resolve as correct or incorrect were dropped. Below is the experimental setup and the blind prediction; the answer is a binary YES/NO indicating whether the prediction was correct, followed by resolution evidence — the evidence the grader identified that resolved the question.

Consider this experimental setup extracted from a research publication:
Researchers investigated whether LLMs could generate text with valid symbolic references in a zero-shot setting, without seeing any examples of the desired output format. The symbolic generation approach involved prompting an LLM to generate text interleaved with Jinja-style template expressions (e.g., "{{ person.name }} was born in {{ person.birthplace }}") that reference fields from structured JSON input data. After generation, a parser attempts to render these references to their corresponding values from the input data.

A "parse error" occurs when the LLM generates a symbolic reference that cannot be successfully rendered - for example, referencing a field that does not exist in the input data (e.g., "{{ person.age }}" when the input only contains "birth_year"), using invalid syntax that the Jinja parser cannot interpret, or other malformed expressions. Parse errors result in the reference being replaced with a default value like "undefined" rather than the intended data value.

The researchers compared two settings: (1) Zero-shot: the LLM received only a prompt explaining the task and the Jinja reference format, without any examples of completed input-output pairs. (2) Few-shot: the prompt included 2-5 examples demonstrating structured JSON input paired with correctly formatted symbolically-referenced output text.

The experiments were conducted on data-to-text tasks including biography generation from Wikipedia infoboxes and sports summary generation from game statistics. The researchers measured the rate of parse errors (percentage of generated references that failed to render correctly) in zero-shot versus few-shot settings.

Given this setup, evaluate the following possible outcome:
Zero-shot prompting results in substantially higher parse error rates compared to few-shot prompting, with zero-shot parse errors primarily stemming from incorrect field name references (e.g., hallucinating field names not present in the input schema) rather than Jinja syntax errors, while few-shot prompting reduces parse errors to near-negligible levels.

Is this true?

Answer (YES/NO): NO